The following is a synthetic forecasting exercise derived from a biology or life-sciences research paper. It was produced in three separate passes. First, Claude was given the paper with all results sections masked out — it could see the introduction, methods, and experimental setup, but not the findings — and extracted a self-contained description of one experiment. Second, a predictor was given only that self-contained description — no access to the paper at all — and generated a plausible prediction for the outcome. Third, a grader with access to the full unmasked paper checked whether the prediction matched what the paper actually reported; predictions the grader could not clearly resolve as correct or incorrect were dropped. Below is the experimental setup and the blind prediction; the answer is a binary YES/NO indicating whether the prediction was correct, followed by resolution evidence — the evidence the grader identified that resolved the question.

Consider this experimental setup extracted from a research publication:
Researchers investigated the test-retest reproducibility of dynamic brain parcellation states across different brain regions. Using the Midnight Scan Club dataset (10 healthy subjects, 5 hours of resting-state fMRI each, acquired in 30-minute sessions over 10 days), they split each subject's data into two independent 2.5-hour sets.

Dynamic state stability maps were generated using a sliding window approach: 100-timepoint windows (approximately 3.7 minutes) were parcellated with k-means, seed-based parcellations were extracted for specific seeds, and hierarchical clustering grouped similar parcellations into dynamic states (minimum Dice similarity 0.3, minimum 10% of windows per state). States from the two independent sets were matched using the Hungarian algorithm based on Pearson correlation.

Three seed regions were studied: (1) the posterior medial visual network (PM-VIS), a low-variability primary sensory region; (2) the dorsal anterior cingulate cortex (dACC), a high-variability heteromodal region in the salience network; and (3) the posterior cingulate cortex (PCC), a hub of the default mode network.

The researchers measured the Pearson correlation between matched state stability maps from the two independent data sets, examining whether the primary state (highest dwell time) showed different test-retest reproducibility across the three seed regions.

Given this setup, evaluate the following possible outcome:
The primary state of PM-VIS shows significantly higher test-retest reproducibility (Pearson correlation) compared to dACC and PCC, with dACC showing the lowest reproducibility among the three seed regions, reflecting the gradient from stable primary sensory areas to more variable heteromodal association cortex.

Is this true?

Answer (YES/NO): NO